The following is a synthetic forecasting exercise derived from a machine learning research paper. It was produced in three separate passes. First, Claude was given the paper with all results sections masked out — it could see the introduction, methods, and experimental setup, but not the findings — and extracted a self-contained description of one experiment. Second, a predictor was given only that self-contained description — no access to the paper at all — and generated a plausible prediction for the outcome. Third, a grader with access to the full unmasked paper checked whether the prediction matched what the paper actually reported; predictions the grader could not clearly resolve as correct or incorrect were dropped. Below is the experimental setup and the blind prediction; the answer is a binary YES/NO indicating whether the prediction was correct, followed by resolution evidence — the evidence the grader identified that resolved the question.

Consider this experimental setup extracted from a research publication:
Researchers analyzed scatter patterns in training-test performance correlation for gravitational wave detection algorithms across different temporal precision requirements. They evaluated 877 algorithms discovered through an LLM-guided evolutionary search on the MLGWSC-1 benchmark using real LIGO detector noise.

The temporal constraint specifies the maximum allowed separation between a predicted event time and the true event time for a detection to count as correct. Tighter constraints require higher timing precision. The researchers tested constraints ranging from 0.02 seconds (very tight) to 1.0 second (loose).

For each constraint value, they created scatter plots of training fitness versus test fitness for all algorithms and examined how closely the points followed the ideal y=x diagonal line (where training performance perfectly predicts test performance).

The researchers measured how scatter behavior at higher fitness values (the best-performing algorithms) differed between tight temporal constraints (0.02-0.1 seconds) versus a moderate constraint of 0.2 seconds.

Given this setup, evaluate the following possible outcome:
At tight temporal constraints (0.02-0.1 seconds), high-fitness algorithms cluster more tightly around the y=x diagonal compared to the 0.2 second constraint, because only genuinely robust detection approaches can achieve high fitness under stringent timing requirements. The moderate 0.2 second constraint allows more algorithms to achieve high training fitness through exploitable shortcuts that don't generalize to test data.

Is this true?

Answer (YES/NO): NO